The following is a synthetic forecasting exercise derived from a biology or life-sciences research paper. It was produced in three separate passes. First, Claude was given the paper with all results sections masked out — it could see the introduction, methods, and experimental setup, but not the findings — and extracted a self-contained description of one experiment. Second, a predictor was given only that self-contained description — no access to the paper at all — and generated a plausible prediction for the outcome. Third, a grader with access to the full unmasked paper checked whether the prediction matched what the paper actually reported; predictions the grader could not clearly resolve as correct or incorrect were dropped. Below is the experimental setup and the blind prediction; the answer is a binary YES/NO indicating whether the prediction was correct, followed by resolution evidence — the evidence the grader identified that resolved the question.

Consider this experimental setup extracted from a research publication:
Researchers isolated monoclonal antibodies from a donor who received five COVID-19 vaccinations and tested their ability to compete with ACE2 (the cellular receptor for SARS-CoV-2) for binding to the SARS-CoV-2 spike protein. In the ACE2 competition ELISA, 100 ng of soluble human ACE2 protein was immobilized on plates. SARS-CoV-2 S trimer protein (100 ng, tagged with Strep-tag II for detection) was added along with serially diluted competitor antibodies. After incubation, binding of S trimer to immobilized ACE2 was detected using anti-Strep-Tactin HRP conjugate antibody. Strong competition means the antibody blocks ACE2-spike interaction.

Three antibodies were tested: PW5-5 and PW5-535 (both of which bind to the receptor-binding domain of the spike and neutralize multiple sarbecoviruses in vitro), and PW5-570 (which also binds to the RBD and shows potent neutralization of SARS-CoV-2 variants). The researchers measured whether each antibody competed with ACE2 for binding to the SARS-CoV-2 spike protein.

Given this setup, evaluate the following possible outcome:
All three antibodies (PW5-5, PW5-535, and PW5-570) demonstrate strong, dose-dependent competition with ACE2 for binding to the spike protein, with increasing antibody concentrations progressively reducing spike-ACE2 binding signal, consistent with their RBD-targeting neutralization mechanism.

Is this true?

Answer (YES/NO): NO